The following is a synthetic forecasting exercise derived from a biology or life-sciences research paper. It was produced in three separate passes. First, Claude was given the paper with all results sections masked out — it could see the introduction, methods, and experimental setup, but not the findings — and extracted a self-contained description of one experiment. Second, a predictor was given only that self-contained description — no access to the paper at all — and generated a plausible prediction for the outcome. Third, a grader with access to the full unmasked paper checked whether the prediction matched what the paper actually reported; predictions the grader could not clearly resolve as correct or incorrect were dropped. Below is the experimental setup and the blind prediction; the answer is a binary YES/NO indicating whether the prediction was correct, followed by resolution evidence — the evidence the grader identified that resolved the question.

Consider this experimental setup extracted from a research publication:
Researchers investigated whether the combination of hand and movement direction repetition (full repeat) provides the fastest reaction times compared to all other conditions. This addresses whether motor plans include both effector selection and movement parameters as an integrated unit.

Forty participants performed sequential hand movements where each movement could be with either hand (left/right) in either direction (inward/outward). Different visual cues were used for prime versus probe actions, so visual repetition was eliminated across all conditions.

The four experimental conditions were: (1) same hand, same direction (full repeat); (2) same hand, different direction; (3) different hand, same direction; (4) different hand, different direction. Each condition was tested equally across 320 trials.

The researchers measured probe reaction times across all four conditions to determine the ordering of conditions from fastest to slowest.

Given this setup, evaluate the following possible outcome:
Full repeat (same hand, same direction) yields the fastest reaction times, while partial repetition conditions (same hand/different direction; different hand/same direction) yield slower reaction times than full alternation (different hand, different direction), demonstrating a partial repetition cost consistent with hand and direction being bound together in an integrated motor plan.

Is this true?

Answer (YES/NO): NO